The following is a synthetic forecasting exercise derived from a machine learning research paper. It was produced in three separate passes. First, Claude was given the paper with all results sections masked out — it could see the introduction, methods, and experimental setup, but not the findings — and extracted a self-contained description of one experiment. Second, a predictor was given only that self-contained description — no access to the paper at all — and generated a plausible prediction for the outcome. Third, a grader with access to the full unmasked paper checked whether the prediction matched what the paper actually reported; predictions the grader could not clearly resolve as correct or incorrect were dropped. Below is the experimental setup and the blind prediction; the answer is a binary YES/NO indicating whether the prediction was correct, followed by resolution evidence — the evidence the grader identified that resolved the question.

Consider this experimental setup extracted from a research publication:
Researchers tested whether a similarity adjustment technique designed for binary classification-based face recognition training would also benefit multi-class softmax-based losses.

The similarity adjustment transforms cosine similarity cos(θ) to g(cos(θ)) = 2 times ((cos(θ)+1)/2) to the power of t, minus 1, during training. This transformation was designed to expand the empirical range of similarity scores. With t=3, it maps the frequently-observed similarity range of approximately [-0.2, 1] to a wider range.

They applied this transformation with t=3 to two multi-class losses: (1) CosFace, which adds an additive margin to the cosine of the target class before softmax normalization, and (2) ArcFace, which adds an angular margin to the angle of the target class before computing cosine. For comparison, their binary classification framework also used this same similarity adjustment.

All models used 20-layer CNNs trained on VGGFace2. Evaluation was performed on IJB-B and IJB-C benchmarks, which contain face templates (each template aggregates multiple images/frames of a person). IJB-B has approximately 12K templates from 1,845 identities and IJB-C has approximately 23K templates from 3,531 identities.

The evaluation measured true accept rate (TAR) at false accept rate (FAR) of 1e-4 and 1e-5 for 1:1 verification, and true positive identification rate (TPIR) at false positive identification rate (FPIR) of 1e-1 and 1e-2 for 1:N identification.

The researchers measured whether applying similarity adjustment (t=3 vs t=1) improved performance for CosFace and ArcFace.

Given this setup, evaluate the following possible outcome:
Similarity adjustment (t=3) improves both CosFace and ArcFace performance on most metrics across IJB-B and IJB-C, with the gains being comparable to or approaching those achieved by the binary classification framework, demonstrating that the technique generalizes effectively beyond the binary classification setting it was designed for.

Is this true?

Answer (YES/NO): NO